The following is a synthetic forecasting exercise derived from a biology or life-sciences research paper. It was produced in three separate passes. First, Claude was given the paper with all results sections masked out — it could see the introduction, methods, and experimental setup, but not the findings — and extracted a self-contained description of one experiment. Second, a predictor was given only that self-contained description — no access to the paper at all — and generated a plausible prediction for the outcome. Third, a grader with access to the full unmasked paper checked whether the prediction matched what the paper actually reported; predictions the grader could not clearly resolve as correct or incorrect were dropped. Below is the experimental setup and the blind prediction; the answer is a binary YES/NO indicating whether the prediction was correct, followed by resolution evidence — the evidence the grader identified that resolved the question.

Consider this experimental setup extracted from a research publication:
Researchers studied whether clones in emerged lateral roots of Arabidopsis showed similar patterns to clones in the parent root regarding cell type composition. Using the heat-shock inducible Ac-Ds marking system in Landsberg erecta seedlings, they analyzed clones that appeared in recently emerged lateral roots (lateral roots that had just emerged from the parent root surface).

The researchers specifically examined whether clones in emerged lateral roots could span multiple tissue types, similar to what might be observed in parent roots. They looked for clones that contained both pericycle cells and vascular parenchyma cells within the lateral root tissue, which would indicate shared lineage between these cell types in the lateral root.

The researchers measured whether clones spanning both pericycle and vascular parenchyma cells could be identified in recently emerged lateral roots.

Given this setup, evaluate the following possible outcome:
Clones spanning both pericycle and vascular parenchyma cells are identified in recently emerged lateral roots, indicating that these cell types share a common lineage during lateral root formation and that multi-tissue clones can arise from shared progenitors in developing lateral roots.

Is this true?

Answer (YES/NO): YES